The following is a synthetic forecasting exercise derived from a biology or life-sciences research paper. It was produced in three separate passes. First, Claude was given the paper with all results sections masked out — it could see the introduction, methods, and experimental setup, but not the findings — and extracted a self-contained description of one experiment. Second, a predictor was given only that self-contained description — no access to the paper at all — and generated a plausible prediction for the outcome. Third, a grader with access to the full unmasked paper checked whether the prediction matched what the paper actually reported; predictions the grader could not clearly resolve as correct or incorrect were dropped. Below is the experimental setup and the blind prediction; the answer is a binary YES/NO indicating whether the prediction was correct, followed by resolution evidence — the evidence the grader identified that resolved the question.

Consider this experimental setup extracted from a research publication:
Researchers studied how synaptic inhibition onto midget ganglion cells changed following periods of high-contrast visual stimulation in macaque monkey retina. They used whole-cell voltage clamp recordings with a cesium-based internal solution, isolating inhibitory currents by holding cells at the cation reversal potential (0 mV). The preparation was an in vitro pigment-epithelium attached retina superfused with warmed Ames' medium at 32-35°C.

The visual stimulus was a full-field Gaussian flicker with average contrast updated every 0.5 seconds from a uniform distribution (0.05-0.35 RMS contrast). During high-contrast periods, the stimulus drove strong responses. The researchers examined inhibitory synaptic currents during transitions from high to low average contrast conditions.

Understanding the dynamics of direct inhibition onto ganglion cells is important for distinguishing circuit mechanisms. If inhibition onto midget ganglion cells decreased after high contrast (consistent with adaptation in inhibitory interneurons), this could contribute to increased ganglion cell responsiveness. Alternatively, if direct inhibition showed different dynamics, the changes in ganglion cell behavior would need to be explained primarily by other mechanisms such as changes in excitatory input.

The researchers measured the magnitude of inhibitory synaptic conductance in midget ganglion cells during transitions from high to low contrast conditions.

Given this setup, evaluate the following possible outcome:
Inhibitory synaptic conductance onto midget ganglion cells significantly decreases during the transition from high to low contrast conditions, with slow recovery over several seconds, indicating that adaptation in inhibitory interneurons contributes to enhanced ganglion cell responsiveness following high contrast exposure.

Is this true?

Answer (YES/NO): NO